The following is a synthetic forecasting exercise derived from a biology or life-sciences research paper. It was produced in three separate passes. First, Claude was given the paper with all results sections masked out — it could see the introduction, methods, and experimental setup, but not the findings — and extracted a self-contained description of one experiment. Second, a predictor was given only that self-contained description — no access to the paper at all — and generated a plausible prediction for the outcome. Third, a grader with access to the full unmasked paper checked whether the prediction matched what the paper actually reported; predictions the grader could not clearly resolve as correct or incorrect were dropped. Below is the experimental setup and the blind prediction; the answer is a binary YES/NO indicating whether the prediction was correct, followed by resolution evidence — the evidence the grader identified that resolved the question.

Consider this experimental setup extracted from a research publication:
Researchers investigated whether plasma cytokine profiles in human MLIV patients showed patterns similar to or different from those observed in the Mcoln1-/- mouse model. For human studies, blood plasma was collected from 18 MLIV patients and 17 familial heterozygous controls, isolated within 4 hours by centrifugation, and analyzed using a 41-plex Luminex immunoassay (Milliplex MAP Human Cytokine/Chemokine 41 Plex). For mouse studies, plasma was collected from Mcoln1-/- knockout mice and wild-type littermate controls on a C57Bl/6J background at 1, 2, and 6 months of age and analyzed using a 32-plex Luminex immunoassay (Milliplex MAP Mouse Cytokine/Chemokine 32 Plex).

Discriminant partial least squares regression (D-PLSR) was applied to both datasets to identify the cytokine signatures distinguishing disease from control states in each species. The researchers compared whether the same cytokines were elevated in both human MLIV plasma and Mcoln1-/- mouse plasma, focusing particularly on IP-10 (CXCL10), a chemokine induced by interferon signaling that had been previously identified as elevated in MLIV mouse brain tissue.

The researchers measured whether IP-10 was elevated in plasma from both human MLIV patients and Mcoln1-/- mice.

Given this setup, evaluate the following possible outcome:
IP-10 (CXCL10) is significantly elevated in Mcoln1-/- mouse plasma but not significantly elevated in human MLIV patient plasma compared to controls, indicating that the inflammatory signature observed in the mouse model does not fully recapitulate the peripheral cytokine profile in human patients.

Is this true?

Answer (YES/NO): NO